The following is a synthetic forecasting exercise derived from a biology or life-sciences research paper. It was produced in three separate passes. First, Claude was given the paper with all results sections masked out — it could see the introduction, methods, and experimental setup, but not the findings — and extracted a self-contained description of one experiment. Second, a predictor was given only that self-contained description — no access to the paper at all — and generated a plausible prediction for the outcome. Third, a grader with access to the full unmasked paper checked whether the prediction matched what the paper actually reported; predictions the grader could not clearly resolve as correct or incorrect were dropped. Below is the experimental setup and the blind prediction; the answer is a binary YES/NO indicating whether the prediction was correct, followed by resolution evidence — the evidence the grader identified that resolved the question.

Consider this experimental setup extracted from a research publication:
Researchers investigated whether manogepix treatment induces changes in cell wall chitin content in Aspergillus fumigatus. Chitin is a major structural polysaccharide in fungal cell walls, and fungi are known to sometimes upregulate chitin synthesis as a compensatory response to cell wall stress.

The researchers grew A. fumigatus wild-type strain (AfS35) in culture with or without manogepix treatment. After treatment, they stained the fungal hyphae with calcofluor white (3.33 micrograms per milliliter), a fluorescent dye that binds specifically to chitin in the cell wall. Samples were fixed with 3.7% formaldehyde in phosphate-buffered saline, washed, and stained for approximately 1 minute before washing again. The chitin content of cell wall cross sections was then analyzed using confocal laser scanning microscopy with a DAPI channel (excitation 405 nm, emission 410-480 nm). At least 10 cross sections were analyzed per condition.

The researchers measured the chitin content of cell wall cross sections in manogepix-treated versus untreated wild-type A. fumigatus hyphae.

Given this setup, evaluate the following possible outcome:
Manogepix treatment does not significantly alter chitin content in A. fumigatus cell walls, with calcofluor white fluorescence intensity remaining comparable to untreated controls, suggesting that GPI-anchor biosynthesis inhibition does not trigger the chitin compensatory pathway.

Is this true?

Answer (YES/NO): NO